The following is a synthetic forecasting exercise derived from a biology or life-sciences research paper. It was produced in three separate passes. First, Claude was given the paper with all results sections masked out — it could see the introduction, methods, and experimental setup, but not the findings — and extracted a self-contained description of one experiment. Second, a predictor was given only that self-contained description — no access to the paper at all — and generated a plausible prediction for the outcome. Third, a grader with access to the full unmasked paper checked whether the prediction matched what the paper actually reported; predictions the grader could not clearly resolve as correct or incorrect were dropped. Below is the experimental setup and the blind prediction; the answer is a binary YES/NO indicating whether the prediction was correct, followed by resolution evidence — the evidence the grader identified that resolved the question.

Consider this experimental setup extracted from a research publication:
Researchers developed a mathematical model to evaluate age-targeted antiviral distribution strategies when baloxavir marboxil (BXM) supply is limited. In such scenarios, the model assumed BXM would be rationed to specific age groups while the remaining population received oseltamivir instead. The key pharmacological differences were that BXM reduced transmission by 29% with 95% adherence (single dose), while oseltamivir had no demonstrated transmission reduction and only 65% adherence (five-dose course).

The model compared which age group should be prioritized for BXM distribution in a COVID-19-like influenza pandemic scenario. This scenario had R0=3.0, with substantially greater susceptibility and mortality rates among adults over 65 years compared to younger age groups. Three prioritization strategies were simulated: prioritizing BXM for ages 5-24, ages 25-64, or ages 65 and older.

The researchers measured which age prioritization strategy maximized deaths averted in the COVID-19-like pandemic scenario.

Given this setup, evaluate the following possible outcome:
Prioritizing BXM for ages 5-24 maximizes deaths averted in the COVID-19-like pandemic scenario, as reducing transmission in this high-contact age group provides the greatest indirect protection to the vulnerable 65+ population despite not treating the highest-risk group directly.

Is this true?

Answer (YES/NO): NO